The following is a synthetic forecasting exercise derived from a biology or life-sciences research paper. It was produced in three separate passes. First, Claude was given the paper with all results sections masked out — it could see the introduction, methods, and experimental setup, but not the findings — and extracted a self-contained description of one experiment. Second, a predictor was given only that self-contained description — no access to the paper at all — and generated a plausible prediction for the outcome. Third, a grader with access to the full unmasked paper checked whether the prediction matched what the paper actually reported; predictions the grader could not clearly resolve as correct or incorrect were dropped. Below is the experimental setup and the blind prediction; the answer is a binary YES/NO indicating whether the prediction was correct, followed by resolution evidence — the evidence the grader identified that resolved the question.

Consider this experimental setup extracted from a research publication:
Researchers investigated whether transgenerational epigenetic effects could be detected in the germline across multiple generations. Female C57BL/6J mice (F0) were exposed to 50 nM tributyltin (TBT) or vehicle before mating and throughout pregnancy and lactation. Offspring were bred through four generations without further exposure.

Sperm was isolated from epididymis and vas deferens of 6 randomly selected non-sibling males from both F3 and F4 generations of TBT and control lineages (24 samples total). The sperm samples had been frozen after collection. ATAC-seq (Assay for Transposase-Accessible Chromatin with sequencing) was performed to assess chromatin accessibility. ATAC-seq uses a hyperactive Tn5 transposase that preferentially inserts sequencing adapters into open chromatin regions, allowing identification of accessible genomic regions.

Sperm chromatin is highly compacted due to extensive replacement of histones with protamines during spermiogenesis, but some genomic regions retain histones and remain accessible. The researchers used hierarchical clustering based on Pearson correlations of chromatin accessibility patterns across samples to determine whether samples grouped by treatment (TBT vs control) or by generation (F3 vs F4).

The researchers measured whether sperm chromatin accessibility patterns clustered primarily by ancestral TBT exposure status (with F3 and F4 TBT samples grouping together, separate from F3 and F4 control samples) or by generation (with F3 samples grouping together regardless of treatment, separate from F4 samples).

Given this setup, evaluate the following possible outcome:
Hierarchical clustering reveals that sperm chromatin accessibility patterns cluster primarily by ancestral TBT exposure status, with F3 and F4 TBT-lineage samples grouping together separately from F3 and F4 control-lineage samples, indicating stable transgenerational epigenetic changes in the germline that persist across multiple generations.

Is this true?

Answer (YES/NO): YES